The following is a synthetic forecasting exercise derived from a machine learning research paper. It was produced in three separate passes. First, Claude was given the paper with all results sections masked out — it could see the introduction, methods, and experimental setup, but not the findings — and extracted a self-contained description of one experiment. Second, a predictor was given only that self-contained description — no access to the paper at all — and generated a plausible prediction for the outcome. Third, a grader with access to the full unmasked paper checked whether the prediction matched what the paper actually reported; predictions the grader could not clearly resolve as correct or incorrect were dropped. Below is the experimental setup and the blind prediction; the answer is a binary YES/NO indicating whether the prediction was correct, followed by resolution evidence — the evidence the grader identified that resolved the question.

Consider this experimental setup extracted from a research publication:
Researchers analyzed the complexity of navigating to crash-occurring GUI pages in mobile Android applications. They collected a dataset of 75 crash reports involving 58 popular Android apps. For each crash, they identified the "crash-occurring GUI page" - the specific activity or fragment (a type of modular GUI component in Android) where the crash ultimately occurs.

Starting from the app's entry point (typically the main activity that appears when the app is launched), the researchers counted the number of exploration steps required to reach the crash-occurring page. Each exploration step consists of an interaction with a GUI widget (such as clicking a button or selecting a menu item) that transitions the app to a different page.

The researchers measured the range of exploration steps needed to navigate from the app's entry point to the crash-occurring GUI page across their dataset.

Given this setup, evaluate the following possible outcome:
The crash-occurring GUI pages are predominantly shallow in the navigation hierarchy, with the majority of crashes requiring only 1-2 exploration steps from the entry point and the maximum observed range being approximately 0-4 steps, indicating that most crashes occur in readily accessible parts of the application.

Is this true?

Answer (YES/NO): NO